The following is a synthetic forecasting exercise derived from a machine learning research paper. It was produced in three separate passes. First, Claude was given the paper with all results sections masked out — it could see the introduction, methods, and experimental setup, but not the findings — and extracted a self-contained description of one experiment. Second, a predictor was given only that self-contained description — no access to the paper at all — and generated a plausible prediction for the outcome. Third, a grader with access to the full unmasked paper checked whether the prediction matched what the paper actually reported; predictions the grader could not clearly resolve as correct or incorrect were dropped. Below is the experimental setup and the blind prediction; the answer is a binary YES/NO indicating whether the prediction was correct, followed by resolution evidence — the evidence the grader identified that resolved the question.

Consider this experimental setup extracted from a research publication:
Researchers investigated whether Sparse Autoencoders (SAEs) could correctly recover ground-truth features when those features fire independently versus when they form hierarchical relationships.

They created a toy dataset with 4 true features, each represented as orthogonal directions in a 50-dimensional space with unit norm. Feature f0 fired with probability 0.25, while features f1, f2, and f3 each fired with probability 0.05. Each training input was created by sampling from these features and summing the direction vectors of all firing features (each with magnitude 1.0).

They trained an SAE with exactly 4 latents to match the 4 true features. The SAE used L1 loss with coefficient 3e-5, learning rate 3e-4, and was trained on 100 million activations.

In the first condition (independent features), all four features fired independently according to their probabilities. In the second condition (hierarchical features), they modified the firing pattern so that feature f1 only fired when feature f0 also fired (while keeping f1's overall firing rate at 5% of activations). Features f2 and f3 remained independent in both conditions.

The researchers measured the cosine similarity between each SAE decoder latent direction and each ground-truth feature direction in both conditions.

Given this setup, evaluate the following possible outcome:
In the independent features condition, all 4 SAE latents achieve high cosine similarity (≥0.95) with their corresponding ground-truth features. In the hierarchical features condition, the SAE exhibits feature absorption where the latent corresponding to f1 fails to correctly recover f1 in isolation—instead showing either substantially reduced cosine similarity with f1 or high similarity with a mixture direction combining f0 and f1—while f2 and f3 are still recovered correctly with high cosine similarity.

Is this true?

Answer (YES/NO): YES